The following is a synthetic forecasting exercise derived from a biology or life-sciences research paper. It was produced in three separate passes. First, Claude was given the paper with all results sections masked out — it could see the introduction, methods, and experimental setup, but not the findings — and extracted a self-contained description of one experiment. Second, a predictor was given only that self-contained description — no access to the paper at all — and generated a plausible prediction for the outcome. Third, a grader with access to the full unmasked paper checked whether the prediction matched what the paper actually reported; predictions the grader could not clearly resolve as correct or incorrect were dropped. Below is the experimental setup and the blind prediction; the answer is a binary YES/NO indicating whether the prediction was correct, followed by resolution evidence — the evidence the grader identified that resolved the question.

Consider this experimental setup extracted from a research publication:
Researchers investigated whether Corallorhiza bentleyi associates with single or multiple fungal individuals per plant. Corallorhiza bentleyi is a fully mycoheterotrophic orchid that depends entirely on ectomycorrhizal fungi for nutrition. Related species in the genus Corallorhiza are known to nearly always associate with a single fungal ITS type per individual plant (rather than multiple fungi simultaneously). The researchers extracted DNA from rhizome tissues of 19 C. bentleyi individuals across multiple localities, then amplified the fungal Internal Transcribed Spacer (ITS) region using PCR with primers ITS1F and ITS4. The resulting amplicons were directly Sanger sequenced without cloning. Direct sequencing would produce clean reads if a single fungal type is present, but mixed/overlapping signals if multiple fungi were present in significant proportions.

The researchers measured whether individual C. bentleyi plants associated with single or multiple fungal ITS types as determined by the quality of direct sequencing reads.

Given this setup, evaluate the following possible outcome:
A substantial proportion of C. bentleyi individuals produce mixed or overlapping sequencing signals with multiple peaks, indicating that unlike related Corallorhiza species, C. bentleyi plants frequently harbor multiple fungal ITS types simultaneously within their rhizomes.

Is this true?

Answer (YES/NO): NO